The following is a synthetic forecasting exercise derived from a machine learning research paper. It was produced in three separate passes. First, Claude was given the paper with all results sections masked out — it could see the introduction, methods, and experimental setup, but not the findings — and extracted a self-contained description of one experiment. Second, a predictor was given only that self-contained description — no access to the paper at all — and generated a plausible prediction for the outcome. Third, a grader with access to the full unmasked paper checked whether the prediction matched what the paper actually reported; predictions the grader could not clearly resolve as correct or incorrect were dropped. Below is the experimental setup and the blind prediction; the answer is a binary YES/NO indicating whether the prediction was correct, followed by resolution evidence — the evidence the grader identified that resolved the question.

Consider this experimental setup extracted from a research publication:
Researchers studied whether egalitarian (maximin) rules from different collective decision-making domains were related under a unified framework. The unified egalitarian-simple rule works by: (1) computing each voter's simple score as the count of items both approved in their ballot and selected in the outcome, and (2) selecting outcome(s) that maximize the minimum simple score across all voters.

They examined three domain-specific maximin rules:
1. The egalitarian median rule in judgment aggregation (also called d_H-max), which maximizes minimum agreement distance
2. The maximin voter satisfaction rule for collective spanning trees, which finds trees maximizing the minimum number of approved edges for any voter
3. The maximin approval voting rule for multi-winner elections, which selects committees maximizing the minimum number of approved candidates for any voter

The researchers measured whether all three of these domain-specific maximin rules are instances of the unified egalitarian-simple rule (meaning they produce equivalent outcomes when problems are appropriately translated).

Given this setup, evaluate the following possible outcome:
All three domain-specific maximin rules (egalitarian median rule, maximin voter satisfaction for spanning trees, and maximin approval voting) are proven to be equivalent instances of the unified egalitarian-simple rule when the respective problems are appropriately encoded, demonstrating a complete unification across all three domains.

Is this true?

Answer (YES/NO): YES